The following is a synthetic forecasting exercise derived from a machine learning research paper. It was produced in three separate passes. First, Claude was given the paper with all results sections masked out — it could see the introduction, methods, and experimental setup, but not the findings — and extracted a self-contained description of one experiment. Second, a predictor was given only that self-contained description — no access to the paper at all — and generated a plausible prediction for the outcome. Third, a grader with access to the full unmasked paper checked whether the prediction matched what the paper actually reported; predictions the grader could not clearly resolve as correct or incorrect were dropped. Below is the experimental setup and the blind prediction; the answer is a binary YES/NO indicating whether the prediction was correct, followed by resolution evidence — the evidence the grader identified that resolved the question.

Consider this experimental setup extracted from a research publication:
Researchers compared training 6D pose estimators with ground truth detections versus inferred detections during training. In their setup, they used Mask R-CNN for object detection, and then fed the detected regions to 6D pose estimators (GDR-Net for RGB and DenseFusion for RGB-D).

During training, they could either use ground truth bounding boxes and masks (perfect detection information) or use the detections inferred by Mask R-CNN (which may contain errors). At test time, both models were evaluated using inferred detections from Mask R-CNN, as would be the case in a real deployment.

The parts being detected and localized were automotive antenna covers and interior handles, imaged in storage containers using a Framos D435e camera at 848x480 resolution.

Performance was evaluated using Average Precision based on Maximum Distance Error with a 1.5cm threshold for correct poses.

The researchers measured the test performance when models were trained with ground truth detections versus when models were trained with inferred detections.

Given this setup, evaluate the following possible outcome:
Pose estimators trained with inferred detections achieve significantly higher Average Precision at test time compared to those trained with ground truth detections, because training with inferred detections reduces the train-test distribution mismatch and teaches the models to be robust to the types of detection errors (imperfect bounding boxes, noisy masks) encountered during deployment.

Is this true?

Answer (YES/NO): NO